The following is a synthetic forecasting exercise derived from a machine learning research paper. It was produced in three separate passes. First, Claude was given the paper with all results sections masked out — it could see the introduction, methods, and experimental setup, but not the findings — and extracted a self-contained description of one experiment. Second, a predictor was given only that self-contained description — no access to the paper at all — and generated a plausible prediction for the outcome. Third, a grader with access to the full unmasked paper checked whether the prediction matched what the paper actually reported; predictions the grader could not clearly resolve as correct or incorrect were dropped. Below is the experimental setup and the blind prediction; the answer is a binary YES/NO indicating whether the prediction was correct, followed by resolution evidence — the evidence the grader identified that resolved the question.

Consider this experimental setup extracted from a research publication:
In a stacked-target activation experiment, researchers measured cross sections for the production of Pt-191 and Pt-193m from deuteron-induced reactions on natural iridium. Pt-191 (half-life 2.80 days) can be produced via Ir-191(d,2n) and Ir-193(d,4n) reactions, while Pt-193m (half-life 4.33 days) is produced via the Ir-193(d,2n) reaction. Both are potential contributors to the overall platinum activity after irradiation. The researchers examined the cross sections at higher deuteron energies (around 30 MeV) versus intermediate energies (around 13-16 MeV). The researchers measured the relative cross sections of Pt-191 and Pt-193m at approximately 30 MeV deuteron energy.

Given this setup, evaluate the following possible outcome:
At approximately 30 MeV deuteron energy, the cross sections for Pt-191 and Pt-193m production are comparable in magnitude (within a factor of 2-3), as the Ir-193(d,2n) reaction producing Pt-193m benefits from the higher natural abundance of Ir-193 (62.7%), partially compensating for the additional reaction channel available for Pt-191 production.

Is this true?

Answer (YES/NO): NO